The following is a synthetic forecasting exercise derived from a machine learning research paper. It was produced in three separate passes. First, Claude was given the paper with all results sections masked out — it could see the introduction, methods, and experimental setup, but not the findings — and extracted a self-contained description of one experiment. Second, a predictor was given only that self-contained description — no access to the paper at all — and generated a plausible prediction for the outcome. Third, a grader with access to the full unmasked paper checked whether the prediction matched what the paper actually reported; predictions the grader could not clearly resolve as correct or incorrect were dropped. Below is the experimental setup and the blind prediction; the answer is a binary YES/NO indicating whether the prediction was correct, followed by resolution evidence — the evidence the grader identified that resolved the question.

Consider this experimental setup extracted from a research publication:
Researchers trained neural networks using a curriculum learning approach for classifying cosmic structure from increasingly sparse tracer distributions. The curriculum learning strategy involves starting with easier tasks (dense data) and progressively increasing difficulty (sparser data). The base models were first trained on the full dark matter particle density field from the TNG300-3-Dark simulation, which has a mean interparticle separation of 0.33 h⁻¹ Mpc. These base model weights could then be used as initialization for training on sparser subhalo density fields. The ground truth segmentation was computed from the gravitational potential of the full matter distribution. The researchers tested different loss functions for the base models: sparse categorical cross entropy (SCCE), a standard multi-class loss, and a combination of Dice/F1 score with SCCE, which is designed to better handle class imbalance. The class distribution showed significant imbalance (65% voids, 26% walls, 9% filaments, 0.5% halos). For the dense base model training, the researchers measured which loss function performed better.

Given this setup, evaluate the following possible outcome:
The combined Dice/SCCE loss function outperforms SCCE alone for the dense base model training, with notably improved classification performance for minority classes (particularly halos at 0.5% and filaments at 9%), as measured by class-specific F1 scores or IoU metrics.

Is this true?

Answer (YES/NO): NO